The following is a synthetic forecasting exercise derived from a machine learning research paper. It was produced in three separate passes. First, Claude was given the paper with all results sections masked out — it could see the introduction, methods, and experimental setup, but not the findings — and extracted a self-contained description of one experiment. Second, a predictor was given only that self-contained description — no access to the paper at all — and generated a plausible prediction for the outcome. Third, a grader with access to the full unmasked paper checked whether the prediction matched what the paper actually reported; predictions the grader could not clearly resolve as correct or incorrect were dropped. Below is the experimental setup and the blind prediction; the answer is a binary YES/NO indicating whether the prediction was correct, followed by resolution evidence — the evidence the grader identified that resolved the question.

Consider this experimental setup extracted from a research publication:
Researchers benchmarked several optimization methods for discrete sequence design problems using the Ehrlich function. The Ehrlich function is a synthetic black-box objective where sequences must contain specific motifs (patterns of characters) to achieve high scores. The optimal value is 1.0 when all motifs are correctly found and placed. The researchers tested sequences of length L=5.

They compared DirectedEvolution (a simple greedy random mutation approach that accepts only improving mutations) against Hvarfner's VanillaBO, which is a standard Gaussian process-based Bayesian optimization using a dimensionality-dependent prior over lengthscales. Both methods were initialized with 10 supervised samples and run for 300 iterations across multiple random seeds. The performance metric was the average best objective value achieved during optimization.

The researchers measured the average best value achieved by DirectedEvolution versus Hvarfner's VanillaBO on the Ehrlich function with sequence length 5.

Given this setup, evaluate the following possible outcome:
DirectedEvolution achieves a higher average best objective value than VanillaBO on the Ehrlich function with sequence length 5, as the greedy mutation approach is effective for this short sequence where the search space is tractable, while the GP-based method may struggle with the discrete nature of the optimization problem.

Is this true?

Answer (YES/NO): YES